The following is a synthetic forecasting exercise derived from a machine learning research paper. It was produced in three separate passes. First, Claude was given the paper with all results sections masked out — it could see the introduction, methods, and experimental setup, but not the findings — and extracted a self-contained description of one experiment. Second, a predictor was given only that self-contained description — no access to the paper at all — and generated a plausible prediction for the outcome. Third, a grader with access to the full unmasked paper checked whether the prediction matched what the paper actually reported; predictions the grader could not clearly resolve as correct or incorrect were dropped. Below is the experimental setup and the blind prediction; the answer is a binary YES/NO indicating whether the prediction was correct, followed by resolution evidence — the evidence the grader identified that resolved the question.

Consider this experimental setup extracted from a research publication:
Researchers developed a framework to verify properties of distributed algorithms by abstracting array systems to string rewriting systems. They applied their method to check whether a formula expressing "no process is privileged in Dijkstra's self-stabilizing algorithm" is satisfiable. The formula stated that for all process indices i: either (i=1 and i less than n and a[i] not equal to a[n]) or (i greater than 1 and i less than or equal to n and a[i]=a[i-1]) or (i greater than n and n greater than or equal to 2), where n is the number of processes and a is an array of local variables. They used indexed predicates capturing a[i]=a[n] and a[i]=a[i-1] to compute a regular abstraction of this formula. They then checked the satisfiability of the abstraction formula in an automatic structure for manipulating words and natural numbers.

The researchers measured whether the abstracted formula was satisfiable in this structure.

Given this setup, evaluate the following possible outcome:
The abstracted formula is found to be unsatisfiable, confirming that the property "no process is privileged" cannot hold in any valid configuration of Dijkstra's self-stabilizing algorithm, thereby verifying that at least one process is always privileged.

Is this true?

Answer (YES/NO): YES